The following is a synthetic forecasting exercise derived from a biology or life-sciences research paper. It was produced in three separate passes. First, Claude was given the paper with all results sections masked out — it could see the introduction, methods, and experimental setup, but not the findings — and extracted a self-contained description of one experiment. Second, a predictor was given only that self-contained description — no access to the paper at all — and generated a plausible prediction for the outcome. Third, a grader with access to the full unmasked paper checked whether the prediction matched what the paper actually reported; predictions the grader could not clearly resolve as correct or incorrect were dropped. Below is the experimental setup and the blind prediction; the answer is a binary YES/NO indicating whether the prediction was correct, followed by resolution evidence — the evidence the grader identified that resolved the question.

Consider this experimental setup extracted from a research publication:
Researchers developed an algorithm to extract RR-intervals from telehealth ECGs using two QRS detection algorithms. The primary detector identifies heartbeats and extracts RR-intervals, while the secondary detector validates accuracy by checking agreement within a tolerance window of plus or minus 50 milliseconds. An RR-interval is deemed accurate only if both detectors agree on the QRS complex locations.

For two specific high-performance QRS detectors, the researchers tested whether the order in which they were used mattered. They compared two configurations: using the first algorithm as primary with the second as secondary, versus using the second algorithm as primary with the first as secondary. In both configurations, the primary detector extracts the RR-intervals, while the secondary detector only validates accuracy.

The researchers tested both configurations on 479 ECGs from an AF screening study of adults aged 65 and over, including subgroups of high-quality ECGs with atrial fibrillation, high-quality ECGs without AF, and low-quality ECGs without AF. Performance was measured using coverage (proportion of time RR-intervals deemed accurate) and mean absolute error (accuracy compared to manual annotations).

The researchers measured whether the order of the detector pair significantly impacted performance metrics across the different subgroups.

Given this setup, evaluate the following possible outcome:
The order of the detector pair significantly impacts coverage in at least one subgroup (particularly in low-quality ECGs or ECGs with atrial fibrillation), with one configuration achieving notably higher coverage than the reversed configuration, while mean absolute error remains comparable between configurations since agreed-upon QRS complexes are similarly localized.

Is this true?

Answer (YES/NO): NO